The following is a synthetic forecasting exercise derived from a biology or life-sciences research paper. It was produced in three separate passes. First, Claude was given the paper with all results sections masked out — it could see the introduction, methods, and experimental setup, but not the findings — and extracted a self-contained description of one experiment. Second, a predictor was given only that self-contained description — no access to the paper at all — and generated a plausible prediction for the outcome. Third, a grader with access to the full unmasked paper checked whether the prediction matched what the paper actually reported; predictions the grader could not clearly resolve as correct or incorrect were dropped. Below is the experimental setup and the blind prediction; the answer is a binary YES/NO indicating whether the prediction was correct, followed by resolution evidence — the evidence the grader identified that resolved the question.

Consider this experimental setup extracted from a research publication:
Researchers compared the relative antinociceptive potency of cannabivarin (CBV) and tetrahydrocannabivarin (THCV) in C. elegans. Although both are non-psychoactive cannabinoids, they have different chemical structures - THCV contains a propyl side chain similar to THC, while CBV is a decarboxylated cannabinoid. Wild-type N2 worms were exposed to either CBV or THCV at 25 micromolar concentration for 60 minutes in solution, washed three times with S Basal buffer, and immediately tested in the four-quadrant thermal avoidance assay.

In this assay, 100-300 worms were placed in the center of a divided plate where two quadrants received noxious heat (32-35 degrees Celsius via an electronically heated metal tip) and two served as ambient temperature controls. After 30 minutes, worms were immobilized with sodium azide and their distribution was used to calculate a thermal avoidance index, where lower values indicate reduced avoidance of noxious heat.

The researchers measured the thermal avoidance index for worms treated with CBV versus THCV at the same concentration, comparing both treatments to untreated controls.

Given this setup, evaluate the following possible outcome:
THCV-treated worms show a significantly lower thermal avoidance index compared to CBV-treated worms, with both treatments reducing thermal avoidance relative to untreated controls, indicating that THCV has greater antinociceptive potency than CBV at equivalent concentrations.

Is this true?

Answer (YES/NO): NO